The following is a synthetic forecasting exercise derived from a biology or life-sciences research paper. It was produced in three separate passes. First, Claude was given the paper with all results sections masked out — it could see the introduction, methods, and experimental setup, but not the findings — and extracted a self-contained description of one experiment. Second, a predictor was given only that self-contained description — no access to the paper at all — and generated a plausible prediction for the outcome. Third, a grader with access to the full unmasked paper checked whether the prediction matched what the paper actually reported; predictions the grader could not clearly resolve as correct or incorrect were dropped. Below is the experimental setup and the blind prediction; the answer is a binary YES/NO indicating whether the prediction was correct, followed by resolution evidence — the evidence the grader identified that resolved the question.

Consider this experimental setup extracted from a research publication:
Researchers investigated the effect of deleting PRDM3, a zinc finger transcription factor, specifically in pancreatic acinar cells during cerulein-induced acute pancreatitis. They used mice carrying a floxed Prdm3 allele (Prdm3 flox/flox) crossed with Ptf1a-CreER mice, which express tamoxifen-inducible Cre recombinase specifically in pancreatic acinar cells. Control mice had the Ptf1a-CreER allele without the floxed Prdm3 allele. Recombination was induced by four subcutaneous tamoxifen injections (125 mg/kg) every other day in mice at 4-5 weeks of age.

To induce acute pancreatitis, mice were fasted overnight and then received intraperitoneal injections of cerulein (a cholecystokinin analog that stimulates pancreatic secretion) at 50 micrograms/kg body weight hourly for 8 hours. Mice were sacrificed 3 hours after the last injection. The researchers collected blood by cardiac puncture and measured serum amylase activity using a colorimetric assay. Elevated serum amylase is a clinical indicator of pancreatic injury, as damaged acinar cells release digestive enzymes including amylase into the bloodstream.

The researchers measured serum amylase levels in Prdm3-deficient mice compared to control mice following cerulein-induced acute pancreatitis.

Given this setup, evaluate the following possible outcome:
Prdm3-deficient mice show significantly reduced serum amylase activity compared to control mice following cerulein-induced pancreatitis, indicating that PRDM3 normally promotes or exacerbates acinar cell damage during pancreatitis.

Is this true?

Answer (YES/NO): NO